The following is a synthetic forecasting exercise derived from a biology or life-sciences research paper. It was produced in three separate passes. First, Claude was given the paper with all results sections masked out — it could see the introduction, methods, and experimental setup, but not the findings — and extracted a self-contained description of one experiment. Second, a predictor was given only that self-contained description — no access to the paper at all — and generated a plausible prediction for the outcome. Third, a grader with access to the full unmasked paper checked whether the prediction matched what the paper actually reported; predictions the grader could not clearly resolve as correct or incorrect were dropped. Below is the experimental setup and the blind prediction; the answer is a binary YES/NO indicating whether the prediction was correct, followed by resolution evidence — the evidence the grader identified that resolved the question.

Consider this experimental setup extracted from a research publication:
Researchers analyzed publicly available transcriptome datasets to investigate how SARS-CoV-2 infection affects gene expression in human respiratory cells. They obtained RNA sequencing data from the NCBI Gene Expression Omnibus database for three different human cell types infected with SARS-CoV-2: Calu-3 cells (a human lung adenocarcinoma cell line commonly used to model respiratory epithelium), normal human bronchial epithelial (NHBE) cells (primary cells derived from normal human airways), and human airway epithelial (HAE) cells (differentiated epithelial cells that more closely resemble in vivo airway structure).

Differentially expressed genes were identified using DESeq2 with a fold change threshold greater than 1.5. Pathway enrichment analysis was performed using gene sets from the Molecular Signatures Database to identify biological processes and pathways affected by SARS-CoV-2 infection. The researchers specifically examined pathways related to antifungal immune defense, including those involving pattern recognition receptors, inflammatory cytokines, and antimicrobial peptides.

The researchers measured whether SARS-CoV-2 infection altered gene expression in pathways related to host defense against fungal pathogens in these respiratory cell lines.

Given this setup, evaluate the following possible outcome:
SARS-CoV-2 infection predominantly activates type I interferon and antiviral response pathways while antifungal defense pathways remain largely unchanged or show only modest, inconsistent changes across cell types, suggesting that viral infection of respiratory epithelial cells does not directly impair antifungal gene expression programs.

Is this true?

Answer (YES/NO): NO